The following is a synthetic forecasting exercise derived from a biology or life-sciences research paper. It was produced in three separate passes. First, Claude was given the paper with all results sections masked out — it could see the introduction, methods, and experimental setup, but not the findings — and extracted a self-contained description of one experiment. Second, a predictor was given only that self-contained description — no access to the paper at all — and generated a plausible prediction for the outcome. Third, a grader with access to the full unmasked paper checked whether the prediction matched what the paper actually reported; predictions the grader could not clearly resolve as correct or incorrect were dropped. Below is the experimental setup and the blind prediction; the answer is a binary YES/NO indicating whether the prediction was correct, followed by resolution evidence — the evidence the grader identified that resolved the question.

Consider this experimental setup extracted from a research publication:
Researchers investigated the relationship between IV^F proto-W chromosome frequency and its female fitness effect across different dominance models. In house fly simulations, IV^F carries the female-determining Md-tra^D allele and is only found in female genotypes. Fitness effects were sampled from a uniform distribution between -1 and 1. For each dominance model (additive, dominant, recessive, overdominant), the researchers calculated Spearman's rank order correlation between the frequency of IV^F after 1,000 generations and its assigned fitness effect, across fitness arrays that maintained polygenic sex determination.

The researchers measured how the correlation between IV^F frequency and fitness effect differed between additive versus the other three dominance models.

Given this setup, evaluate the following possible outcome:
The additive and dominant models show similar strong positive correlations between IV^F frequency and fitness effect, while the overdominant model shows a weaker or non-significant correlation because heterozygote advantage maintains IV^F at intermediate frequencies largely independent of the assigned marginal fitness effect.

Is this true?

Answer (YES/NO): NO